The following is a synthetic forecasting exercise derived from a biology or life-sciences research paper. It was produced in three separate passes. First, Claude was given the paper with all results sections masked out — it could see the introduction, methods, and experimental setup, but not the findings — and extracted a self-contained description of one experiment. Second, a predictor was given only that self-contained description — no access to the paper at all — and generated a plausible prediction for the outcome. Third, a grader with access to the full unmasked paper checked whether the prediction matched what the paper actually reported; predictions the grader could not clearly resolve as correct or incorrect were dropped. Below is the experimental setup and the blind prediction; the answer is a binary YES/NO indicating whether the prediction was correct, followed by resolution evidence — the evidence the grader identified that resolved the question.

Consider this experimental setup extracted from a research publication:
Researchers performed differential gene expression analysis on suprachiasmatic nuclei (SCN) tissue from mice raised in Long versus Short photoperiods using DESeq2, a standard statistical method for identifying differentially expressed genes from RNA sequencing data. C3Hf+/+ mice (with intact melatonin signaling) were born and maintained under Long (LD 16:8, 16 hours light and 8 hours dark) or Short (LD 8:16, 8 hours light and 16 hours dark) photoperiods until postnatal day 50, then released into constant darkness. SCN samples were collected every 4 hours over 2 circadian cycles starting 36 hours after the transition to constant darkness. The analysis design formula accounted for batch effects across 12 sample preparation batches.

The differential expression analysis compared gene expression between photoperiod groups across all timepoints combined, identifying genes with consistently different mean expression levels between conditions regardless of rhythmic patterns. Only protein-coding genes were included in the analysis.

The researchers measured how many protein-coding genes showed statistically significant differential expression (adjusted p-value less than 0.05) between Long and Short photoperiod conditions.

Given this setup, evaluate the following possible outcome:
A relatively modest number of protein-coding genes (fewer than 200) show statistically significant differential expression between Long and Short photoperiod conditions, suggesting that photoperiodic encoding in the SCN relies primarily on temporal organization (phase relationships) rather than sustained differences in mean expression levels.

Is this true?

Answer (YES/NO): NO